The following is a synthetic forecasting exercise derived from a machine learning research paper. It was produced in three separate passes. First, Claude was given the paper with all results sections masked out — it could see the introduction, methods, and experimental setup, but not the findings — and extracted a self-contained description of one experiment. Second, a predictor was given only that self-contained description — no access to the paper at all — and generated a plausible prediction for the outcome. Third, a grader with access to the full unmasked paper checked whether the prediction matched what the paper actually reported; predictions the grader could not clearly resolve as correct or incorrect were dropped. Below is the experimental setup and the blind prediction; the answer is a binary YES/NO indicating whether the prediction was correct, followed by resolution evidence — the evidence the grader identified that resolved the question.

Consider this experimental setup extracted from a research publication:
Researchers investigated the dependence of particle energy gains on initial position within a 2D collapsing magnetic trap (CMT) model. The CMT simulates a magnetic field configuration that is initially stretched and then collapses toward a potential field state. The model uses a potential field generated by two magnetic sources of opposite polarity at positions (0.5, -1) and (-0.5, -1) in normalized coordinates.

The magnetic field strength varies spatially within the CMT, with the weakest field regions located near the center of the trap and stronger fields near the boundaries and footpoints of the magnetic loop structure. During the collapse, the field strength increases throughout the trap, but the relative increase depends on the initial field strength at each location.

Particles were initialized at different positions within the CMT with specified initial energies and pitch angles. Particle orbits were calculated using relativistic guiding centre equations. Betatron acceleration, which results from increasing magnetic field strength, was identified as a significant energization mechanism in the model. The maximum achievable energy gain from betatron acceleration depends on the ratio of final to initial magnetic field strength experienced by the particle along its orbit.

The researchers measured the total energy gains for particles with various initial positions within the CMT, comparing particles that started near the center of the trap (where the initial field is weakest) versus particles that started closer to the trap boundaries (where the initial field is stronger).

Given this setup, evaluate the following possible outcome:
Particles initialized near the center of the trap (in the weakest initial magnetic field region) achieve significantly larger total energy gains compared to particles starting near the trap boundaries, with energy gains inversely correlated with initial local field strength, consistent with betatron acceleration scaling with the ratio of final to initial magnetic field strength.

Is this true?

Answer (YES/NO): NO